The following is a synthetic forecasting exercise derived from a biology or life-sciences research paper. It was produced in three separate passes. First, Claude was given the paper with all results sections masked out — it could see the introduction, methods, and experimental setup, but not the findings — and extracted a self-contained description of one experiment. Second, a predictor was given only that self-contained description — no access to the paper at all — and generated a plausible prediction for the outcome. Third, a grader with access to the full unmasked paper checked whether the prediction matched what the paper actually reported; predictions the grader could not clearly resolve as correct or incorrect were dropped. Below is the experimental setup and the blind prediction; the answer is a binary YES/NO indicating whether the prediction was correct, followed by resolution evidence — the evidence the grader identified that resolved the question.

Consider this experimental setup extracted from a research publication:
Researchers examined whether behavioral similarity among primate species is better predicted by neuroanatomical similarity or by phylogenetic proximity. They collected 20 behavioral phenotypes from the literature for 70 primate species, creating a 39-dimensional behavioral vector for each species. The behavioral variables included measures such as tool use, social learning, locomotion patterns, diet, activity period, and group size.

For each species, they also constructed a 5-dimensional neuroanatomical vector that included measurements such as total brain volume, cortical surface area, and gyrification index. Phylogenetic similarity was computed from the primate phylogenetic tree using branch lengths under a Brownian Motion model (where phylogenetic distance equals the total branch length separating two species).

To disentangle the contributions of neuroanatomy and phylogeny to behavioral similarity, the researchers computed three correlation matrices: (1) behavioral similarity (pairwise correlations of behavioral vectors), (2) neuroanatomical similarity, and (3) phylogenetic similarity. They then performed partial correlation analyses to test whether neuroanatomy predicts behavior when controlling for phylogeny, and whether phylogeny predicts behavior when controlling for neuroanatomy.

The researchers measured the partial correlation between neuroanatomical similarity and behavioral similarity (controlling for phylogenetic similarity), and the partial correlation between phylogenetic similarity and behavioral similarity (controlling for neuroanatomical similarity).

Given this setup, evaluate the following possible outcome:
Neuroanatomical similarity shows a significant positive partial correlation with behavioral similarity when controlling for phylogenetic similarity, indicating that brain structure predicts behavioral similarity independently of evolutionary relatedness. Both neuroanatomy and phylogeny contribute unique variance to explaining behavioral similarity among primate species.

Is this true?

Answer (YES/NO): NO